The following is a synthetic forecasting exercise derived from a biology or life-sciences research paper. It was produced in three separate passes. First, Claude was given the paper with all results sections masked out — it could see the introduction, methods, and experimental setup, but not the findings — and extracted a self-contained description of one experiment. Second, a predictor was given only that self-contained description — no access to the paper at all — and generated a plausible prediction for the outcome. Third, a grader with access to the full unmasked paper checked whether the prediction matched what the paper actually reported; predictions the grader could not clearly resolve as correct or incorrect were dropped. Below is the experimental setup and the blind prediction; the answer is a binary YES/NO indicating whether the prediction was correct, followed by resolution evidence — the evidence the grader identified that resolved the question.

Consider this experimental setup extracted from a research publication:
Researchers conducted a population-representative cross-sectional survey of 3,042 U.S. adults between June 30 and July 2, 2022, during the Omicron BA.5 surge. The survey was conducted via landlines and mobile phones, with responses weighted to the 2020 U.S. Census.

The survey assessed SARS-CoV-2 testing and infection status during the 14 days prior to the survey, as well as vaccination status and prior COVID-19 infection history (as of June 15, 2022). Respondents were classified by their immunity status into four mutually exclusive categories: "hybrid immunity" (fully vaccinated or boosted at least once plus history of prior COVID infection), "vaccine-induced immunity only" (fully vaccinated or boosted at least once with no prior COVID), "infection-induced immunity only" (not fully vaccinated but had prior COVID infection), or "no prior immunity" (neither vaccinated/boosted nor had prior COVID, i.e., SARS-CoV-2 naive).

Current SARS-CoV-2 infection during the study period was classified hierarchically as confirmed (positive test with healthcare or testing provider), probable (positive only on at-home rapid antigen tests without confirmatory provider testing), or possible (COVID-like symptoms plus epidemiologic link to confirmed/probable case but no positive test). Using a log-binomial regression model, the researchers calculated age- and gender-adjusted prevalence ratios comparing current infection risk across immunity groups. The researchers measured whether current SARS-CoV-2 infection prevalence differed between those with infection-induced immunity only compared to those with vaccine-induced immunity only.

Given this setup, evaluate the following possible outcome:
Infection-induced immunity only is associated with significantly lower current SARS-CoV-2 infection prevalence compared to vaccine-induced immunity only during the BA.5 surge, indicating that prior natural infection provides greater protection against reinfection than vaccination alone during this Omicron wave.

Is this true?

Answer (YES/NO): NO